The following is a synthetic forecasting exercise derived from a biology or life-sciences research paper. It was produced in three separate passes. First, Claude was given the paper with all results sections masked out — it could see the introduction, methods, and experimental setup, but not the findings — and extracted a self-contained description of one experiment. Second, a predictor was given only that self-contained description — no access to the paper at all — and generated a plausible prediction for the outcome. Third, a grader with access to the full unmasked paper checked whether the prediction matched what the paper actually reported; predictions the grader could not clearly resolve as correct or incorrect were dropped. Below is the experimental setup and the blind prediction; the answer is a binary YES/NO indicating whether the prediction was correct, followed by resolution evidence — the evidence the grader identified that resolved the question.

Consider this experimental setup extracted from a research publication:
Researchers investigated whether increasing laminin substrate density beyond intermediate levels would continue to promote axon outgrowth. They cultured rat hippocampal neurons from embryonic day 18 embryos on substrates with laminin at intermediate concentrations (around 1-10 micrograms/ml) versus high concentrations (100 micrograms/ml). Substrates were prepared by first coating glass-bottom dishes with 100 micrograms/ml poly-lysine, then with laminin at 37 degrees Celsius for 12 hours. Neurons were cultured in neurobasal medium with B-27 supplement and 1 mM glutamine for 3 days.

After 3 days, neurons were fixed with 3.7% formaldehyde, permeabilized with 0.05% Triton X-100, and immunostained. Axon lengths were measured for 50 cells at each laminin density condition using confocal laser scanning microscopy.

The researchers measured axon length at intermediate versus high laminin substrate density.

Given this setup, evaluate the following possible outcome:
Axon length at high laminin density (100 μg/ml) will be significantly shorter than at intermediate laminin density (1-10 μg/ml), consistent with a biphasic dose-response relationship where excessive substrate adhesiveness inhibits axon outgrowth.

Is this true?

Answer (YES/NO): YES